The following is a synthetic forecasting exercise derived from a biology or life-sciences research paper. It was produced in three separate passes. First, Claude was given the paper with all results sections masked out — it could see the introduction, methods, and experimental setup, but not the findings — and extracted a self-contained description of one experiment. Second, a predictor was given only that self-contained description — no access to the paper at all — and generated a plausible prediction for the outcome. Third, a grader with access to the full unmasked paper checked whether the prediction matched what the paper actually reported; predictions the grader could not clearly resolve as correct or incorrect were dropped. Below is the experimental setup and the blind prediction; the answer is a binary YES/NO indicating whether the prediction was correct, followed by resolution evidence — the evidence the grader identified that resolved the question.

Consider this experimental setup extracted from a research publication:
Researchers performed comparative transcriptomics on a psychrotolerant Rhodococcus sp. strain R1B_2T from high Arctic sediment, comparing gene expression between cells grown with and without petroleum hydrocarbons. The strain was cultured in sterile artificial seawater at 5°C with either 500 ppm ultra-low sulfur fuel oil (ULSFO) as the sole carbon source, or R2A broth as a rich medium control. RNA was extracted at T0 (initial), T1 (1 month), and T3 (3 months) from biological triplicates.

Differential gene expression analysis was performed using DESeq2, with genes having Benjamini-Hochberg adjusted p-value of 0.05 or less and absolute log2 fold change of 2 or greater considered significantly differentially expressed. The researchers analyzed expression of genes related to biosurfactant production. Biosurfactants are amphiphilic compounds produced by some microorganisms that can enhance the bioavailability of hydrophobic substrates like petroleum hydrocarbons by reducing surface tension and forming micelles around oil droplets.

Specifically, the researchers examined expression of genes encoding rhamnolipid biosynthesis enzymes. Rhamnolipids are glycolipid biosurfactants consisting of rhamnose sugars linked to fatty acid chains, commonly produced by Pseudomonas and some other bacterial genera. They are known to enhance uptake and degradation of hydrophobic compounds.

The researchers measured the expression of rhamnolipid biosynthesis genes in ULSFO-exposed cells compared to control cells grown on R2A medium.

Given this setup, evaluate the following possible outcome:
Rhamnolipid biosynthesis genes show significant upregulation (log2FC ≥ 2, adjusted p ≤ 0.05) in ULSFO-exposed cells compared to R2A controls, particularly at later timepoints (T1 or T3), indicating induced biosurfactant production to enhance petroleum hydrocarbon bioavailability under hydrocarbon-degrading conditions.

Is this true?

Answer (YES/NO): YES